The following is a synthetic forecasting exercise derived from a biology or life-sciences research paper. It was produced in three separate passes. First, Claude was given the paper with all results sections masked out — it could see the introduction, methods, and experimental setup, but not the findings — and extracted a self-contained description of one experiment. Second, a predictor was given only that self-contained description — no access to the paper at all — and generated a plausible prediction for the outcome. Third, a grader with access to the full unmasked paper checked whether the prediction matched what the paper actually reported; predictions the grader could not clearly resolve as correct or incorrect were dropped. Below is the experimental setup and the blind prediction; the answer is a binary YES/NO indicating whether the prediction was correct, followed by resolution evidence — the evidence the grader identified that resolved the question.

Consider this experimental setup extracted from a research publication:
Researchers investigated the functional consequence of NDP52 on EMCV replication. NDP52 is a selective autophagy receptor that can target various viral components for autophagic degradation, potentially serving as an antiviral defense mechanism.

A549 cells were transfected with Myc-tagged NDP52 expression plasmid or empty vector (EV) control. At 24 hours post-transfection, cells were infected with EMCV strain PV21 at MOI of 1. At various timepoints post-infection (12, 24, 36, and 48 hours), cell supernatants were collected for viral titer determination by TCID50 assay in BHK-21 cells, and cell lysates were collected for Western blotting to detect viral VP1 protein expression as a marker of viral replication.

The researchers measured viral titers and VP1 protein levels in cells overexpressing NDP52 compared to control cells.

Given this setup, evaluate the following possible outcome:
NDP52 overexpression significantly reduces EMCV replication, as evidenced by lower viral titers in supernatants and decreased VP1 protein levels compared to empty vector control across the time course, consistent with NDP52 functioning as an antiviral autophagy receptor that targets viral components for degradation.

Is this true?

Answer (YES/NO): YES